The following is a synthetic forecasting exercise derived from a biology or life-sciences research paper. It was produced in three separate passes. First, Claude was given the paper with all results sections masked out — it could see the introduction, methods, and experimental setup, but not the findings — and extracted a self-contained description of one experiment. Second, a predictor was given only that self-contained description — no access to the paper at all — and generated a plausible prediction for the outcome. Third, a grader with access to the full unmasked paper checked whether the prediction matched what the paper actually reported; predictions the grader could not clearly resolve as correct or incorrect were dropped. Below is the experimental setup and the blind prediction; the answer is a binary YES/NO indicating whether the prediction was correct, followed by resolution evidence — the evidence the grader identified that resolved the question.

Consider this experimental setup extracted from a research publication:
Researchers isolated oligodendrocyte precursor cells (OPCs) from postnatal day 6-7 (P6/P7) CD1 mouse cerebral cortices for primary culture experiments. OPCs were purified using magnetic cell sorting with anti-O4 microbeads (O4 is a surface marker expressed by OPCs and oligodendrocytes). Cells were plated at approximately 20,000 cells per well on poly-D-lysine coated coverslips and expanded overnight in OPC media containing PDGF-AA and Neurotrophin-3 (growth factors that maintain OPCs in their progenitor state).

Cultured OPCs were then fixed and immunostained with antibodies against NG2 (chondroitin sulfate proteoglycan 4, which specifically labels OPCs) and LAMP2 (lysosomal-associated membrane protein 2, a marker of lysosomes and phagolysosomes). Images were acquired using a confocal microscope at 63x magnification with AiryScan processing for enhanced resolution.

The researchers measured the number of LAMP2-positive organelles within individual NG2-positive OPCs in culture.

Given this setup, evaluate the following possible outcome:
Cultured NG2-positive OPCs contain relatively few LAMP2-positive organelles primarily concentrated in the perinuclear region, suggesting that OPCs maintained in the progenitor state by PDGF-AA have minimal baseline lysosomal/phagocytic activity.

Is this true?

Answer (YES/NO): NO